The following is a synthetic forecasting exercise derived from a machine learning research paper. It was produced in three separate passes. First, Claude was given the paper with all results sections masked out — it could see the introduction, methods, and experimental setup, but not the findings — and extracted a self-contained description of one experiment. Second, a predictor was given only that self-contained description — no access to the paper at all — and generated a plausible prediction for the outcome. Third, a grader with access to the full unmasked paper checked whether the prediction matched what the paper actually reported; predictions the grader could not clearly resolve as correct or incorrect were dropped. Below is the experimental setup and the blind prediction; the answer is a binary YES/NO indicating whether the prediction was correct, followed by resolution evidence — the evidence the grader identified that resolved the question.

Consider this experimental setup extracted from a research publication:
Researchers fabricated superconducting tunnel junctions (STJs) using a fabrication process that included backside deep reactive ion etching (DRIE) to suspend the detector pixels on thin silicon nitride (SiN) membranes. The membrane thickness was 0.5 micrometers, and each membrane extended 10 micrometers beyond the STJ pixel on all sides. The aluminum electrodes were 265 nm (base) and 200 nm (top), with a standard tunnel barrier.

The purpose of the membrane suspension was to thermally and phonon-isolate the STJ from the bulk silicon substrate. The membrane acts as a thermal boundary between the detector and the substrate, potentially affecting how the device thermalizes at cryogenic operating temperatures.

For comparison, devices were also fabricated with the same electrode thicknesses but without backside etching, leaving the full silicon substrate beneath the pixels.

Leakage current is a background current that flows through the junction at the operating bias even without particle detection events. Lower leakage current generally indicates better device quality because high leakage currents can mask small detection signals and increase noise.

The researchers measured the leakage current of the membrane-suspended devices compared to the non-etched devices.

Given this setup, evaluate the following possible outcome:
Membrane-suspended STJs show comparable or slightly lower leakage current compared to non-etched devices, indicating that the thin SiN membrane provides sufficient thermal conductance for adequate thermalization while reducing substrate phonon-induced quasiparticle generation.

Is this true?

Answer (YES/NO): NO